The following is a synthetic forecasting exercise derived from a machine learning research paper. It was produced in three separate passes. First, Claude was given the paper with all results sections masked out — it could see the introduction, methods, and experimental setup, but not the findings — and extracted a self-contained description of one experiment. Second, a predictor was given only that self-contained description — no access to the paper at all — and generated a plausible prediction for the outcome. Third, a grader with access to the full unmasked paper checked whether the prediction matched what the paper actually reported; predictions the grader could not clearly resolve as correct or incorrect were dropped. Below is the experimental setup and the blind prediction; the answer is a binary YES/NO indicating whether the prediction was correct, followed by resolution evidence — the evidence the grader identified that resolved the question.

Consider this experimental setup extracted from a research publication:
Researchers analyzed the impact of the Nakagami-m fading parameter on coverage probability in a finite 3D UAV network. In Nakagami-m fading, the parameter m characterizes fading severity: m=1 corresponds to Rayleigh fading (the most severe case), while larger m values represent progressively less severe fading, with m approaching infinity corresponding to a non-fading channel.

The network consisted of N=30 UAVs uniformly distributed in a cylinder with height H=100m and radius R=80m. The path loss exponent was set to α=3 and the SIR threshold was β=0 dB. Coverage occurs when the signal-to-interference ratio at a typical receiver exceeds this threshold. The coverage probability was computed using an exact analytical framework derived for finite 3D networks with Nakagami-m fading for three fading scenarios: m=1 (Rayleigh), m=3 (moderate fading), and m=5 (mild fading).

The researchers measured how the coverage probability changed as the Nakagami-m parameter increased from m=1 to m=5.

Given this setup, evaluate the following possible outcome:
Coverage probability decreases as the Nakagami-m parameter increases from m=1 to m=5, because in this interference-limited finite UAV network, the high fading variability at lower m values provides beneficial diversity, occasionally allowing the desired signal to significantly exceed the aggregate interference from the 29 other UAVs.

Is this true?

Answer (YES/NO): NO